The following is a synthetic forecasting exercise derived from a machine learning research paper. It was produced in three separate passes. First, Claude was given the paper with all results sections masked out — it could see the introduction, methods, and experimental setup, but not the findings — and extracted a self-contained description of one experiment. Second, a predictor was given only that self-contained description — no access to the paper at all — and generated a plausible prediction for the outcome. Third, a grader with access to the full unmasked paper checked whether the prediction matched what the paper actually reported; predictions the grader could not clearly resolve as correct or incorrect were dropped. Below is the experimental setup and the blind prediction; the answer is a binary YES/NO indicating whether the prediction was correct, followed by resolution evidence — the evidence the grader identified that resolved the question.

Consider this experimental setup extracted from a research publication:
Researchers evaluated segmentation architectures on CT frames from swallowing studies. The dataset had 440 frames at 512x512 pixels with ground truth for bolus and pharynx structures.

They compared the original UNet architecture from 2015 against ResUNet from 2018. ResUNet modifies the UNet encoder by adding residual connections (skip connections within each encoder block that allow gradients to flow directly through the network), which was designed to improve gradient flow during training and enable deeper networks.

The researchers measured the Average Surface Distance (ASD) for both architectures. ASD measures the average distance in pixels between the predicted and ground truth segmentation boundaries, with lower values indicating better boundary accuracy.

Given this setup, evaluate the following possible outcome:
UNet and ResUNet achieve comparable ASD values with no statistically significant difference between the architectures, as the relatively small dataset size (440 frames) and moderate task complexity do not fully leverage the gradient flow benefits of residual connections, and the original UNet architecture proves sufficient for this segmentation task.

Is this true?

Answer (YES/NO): NO